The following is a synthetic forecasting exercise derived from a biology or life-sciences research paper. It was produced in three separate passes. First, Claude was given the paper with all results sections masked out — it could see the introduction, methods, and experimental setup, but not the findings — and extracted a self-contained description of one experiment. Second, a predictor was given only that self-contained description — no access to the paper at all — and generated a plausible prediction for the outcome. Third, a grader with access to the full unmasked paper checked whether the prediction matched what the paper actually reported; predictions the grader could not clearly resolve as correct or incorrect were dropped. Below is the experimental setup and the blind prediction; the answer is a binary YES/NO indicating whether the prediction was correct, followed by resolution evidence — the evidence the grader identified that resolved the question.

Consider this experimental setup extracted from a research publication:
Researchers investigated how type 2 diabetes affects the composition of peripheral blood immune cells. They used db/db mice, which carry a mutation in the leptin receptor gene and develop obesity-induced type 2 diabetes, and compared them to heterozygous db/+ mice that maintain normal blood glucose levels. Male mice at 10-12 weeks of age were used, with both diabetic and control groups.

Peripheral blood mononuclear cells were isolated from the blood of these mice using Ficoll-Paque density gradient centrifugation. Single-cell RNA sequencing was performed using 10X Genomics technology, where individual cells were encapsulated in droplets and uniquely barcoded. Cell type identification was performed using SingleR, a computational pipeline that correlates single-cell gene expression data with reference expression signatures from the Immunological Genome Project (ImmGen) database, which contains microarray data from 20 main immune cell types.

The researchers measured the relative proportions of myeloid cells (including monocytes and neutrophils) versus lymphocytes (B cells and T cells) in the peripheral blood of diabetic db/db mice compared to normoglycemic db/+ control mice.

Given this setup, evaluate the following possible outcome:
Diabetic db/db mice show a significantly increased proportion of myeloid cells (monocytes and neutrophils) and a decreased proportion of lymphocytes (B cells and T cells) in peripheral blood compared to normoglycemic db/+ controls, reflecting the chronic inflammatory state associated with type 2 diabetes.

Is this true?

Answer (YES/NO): YES